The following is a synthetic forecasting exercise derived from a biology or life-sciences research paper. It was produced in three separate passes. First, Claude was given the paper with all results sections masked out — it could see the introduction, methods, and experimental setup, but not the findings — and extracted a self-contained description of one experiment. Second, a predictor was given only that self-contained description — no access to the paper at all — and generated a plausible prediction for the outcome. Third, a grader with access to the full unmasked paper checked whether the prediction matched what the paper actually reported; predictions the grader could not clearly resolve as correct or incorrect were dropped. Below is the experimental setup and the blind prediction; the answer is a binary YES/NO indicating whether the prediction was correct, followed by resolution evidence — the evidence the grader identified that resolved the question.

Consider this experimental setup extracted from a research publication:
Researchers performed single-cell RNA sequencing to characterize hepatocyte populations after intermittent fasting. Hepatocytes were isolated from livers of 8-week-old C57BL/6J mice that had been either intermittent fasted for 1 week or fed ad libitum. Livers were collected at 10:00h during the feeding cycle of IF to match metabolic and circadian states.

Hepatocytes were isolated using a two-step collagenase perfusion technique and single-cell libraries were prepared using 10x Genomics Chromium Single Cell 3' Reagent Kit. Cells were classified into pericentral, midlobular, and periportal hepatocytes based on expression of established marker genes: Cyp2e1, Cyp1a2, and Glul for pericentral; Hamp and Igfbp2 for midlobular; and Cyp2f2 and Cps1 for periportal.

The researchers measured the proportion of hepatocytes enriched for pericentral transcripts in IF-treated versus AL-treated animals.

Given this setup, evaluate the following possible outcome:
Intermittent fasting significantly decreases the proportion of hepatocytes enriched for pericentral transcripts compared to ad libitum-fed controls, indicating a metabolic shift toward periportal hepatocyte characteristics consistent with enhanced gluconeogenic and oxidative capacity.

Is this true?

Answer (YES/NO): NO